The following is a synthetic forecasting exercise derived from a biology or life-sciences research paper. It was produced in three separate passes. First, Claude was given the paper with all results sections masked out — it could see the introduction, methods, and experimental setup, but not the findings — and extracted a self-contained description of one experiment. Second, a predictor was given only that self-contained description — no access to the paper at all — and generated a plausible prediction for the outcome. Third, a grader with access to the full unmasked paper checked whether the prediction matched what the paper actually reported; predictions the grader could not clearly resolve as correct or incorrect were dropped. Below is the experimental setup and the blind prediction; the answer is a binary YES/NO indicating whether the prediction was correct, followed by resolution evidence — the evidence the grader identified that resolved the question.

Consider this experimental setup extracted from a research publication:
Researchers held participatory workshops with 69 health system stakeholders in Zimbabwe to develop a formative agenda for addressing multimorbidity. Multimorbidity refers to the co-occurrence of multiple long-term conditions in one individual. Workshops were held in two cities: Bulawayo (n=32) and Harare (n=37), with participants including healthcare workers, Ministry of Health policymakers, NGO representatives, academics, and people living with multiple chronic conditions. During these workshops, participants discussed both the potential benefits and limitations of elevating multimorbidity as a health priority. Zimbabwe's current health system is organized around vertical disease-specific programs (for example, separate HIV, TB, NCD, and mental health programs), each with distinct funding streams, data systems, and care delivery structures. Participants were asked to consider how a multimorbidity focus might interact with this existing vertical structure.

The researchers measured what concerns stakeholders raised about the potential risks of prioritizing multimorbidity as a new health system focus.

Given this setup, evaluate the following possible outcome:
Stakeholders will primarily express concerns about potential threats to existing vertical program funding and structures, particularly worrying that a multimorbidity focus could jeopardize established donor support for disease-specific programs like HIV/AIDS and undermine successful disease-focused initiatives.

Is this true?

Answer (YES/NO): NO